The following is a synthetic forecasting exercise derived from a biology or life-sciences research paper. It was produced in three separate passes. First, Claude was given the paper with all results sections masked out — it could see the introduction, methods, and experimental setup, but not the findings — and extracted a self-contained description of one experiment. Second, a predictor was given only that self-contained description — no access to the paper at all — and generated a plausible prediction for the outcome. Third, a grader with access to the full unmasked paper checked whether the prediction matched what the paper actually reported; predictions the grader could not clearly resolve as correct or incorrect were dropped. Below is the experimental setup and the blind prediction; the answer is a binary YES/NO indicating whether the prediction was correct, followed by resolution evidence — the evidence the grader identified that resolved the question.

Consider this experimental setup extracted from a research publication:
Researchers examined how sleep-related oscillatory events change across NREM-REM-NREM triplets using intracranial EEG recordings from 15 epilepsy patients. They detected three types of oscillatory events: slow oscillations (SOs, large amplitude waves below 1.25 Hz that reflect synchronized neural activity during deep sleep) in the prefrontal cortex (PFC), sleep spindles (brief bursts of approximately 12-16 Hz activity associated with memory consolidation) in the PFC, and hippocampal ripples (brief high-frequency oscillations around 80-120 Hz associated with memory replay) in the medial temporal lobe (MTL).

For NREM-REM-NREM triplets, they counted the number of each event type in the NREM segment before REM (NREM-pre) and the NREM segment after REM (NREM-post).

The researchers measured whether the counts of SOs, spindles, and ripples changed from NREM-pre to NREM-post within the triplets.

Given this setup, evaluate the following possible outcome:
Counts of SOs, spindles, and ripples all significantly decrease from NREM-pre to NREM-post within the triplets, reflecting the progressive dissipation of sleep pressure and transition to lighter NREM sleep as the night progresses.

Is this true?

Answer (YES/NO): NO